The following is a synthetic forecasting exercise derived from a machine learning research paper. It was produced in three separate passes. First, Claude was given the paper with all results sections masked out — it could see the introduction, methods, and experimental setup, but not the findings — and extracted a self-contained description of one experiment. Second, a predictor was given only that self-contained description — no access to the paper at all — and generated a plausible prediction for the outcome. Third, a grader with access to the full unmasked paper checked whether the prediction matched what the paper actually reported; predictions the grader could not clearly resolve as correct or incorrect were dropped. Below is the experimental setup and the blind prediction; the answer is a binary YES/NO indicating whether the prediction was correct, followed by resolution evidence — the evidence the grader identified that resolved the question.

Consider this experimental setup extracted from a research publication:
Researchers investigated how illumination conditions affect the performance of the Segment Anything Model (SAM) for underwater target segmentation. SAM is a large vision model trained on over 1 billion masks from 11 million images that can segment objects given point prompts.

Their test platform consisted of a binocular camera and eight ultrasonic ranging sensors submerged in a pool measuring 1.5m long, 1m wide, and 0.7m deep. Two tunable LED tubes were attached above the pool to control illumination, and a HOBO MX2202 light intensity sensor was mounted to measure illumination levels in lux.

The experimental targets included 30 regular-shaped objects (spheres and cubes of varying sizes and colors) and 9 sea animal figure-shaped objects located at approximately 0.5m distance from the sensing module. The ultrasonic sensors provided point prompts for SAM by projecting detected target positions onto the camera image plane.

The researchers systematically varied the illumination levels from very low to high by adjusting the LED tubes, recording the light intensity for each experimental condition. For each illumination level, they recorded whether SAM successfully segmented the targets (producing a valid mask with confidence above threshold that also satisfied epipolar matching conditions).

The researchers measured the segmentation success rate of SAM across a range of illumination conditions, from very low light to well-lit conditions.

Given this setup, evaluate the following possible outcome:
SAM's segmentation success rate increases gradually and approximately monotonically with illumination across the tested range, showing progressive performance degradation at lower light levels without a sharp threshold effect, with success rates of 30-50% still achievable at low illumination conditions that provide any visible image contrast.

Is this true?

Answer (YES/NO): NO